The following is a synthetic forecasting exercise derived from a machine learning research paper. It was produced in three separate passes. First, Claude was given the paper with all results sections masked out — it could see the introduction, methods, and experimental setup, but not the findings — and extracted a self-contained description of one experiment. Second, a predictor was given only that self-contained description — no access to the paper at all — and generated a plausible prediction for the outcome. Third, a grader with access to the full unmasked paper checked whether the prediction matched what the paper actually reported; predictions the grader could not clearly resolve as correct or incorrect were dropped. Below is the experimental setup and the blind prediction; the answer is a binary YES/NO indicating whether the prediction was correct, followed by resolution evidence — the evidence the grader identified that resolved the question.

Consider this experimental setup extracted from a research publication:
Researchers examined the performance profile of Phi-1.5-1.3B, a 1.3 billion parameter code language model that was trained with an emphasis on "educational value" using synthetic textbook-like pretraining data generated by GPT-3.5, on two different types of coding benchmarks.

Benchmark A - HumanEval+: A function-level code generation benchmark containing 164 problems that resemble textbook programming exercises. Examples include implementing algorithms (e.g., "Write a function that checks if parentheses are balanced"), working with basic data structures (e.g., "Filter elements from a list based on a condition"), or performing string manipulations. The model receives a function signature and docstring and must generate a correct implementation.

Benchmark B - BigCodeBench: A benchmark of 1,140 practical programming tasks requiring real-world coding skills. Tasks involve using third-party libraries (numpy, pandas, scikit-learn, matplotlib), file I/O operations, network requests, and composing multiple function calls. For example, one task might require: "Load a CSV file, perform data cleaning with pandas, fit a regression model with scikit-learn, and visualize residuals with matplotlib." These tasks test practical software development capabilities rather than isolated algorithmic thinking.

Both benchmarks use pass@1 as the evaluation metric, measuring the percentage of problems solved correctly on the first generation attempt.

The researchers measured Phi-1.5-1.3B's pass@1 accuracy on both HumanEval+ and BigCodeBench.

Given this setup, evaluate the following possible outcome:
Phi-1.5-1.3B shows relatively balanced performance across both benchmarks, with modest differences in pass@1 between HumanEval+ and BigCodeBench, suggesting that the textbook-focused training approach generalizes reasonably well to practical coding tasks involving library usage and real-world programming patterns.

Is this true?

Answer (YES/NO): NO